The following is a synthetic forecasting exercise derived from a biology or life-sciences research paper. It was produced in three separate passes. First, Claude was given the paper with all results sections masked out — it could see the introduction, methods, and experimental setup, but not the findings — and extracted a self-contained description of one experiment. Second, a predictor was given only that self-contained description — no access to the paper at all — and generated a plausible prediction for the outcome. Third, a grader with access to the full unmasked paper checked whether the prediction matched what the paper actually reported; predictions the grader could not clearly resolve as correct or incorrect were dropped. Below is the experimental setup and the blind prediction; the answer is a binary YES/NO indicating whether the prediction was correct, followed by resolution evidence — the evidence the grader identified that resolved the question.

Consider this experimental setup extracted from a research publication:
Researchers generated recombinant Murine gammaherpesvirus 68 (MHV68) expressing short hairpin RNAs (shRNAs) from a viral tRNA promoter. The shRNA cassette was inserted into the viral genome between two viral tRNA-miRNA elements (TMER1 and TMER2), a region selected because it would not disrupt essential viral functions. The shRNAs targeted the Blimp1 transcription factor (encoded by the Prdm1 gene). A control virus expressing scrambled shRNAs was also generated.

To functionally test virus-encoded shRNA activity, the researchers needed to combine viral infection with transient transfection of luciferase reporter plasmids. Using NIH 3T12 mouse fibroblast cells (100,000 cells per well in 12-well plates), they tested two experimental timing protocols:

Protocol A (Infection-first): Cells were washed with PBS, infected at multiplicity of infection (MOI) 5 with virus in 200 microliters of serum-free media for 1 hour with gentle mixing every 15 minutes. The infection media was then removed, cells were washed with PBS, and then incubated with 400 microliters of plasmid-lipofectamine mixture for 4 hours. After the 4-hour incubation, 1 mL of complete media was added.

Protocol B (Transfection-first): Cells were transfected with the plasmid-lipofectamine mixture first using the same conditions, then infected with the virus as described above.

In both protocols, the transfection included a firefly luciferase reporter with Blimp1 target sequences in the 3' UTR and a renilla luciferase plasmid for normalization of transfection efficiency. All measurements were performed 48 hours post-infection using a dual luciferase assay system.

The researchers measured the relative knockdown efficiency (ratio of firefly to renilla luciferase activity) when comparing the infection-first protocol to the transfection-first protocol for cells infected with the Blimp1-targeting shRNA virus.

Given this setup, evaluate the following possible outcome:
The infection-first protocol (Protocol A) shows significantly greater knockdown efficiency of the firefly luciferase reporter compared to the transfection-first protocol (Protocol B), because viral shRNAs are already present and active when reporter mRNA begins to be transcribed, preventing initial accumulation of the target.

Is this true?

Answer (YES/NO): YES